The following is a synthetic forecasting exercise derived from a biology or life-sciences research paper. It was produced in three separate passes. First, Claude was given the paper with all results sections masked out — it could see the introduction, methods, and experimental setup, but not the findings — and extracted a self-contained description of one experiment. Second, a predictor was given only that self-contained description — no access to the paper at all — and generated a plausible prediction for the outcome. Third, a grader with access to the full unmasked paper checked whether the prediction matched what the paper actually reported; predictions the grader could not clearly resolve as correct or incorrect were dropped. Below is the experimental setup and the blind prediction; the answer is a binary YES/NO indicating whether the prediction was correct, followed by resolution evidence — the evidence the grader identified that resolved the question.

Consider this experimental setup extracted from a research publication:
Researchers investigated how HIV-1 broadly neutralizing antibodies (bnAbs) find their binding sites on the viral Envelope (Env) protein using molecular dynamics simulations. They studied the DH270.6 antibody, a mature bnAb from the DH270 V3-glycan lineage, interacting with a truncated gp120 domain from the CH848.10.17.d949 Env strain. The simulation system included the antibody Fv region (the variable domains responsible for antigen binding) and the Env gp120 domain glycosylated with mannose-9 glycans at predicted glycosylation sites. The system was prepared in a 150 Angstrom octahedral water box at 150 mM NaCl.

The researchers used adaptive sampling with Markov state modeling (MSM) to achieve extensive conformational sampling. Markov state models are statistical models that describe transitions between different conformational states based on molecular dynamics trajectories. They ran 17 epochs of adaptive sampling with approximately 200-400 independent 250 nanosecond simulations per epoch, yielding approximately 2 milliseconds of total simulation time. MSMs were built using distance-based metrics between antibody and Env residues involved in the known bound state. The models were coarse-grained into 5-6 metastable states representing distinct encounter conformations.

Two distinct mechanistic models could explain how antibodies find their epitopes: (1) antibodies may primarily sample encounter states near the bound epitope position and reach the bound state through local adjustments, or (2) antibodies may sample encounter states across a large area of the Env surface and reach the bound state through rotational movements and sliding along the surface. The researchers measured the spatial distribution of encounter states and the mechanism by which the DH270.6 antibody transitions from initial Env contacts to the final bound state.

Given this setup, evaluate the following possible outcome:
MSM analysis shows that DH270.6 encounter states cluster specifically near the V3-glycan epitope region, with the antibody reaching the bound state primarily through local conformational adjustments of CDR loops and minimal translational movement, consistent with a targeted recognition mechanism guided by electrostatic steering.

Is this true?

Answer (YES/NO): NO